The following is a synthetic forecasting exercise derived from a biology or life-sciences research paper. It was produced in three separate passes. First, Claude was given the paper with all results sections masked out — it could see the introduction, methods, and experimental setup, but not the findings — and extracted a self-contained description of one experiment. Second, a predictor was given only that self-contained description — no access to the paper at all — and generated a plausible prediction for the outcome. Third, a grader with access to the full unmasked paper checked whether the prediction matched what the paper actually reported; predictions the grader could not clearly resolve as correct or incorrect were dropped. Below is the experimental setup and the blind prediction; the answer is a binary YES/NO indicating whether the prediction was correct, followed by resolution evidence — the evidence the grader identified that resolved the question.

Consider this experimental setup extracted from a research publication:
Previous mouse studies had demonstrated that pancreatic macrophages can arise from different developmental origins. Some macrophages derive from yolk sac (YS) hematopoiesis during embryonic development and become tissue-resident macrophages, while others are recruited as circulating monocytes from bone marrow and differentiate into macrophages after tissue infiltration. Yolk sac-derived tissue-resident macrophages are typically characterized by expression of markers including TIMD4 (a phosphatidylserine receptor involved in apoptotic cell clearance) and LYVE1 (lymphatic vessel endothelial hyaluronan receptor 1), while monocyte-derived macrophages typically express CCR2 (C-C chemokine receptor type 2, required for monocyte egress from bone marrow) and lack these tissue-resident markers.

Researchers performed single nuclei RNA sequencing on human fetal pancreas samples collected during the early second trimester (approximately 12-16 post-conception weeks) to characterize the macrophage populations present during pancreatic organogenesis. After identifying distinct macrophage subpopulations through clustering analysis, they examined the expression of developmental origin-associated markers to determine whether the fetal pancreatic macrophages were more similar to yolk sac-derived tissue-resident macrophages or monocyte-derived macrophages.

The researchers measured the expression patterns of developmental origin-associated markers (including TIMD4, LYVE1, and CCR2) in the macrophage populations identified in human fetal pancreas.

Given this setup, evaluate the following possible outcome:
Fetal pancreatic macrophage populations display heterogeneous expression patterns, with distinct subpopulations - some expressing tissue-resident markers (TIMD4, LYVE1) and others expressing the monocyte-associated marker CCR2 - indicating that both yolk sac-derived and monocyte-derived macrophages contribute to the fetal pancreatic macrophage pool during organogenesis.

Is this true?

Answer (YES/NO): NO